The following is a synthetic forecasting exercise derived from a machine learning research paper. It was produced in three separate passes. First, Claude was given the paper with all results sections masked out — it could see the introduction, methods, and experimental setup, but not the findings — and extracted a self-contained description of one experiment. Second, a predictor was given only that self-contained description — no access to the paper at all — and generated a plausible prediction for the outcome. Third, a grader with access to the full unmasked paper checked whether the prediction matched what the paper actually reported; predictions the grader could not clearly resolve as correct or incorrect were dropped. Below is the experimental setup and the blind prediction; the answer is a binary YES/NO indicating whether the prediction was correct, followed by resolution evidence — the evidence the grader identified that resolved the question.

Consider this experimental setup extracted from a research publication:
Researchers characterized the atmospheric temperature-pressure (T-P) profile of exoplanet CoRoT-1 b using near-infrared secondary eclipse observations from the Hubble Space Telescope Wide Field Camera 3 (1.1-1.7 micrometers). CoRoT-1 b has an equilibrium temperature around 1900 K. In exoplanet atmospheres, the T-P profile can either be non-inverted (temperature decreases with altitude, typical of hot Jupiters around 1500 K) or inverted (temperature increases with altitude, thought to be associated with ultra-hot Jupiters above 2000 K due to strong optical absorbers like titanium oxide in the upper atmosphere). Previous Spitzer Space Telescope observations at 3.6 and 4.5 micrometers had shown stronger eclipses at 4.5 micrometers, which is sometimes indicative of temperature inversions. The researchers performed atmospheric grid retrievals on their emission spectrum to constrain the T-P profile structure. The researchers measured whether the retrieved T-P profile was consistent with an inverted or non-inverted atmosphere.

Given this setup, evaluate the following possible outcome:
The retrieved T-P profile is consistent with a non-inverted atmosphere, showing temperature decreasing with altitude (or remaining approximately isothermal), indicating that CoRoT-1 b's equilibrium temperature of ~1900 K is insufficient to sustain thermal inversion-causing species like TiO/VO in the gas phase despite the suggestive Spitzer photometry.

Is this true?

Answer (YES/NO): NO